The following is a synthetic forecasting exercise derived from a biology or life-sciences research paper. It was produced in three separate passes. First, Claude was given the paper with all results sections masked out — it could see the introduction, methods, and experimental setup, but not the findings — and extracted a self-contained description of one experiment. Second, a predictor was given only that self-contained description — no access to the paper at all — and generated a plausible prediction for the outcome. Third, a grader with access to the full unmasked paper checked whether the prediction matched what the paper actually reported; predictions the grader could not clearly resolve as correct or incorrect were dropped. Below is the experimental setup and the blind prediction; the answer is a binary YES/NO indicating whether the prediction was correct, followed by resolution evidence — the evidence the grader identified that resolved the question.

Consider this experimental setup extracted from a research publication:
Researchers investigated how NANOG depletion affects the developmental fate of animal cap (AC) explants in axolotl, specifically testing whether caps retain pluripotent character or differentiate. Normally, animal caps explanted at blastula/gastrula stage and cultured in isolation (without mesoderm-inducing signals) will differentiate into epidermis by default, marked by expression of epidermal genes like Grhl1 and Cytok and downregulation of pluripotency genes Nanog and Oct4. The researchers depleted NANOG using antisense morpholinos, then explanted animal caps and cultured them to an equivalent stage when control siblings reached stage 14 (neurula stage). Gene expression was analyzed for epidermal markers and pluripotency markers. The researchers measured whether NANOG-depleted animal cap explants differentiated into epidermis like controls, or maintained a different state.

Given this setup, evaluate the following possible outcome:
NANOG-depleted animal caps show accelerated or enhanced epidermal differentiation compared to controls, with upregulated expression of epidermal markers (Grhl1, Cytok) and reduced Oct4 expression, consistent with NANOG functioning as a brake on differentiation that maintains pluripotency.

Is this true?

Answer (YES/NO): NO